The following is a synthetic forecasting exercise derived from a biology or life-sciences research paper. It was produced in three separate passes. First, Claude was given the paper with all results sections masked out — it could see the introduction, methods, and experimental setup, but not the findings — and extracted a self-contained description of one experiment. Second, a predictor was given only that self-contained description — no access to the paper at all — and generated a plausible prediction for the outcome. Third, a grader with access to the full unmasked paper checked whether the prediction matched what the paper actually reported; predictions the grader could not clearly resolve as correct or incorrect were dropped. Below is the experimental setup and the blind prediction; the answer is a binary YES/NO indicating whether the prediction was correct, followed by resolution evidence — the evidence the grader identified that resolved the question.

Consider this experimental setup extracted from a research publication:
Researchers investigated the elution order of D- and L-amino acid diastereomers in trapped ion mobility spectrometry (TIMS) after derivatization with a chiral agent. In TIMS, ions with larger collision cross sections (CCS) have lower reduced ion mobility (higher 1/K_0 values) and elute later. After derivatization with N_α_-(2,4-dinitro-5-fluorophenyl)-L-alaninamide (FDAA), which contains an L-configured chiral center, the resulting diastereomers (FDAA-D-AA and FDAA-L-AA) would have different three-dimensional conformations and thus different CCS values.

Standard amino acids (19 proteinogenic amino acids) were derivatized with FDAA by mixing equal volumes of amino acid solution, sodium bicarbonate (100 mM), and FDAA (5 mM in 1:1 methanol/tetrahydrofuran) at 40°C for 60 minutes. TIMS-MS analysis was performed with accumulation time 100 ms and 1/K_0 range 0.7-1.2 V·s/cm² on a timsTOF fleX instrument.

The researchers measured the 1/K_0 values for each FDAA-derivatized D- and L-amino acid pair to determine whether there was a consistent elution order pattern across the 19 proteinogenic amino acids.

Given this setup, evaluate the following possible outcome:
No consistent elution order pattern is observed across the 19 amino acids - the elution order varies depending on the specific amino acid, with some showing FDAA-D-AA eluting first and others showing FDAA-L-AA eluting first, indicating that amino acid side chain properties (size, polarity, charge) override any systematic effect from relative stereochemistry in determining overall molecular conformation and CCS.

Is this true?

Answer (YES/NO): NO